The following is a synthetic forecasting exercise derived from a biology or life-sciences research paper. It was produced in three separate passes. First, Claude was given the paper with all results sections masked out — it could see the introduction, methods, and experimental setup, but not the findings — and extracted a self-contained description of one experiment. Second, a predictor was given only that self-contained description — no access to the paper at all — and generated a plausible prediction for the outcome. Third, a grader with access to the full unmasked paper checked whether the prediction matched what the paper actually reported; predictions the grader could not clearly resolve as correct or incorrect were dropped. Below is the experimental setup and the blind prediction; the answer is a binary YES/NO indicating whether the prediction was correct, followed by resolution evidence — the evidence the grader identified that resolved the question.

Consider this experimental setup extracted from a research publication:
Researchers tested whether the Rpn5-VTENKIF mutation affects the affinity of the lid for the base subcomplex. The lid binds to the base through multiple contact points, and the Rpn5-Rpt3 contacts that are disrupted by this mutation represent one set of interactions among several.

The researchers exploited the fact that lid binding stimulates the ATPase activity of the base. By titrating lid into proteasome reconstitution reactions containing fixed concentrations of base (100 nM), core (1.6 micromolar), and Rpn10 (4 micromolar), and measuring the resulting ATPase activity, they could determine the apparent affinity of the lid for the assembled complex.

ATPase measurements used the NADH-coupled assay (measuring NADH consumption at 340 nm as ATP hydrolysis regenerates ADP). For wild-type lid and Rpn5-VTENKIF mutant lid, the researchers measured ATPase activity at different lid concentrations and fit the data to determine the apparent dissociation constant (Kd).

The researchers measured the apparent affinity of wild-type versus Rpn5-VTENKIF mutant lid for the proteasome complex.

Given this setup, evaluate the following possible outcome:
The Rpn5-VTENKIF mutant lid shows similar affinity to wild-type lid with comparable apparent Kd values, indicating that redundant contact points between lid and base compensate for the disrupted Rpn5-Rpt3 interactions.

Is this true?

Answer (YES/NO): YES